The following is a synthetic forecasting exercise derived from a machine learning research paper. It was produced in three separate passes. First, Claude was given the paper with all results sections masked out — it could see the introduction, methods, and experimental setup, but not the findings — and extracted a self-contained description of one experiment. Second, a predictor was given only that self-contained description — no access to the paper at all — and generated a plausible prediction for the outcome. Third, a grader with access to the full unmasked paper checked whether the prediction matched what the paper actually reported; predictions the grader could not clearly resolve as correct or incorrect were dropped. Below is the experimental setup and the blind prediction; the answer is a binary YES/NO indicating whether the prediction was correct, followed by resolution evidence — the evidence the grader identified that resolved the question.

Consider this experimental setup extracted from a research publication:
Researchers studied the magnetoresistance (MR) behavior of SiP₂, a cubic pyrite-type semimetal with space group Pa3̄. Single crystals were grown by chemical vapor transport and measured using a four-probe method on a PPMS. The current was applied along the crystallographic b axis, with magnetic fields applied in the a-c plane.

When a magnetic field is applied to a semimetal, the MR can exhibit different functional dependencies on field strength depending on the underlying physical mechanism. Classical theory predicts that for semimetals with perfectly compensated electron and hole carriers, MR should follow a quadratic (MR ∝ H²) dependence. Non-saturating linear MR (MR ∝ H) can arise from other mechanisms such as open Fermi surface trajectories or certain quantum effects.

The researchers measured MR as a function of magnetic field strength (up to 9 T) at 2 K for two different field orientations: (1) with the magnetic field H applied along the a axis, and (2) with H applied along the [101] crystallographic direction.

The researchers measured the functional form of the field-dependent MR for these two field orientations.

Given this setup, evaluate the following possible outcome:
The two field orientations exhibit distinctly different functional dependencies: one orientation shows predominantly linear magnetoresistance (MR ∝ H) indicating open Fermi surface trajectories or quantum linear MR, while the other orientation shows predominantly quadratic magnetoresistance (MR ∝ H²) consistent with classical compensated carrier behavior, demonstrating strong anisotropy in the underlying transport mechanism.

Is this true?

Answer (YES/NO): NO